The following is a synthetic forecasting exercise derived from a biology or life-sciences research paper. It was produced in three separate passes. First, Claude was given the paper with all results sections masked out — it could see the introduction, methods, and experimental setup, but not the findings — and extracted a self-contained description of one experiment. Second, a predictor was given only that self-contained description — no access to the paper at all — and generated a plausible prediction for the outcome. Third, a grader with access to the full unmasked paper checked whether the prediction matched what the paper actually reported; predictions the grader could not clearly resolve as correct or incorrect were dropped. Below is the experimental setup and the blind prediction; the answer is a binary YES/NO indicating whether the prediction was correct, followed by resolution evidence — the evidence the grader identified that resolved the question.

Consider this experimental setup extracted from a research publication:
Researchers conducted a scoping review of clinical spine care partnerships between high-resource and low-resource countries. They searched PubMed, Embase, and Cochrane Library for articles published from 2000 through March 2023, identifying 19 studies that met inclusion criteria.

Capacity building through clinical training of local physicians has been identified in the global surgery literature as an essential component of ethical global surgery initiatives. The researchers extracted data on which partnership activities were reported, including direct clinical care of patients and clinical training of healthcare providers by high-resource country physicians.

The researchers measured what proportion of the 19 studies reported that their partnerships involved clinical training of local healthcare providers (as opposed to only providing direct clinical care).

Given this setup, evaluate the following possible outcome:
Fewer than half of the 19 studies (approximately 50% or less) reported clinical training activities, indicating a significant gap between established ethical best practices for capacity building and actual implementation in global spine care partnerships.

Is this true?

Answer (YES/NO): NO